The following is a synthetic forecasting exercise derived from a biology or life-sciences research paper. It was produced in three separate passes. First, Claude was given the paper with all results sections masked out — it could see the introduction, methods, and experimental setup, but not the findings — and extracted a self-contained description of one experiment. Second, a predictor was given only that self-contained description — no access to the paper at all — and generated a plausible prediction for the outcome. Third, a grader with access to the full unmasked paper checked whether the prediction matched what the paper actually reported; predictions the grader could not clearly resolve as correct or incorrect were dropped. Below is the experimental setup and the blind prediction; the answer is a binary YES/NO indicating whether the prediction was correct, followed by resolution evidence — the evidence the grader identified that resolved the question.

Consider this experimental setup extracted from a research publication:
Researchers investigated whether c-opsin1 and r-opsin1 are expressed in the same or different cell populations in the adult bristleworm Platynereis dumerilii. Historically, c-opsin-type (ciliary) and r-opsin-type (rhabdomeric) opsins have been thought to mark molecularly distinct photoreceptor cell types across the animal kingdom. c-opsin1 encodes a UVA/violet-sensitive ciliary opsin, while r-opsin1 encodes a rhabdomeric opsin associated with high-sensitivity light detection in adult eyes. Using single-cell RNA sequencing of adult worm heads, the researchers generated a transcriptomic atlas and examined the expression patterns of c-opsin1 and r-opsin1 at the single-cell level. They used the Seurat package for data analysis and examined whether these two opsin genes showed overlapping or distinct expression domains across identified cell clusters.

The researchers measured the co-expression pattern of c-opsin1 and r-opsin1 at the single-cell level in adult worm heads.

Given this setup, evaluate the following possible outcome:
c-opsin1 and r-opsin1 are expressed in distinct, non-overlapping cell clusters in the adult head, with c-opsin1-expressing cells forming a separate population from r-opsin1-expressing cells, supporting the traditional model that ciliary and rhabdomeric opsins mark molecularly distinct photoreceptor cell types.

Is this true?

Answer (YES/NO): NO